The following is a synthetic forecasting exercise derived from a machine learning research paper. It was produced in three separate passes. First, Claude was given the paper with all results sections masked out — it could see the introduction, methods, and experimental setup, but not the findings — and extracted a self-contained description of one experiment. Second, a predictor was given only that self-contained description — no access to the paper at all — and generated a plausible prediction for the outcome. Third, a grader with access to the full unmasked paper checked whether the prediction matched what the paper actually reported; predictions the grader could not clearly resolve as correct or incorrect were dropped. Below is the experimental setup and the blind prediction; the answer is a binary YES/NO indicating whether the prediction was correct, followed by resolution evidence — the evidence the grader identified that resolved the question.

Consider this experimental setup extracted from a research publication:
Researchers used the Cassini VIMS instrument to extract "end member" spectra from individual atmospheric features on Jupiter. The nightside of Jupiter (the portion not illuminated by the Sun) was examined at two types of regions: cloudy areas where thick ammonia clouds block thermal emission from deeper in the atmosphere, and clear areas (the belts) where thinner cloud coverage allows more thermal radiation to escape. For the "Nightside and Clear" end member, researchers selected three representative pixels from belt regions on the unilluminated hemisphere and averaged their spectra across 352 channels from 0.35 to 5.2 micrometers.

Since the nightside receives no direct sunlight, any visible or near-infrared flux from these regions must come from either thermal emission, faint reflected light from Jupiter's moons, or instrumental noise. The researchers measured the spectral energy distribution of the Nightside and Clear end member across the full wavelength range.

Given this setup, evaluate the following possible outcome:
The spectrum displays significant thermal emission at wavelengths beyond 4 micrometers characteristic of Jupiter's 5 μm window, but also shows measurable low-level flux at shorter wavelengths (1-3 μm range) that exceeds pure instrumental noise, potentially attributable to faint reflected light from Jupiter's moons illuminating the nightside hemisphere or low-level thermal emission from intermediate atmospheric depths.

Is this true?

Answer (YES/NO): NO